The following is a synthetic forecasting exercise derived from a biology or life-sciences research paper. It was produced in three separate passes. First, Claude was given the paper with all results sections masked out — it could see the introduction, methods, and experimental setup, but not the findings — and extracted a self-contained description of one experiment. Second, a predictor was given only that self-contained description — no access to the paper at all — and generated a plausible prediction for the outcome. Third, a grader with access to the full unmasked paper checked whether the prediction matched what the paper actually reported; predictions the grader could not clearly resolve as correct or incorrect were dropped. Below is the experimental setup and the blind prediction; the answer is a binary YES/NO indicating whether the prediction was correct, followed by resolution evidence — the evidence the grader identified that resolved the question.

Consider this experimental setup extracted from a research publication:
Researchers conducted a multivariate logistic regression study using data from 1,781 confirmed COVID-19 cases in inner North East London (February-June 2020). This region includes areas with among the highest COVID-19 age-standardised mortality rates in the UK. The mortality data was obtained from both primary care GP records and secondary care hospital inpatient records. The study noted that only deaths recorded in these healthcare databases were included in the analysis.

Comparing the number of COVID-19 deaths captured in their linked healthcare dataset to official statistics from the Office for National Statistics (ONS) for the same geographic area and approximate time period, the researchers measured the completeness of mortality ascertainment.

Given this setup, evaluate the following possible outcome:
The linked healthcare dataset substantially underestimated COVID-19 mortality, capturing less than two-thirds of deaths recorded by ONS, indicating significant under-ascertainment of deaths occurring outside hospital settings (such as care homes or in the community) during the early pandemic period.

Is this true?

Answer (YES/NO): YES